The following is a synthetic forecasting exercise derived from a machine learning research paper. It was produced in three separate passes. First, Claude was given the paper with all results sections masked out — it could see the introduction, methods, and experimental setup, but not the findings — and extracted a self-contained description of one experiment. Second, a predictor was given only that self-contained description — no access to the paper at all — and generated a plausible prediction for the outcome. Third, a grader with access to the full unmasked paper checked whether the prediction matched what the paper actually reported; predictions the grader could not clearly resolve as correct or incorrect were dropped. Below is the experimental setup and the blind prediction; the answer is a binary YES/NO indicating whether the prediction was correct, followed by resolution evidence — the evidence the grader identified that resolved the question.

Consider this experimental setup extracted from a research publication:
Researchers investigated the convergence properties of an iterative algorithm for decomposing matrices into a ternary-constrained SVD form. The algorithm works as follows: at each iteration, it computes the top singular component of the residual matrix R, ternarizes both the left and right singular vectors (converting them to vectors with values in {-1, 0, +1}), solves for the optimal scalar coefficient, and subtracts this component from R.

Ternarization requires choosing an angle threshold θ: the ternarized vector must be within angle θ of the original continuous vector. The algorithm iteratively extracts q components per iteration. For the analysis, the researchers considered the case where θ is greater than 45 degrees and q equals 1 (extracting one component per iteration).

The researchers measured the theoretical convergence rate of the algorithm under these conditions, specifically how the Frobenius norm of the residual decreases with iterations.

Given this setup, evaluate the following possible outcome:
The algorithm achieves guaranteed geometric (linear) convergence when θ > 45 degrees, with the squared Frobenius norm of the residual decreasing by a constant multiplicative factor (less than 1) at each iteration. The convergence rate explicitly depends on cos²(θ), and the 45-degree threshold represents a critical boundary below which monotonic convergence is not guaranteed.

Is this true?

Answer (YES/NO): NO